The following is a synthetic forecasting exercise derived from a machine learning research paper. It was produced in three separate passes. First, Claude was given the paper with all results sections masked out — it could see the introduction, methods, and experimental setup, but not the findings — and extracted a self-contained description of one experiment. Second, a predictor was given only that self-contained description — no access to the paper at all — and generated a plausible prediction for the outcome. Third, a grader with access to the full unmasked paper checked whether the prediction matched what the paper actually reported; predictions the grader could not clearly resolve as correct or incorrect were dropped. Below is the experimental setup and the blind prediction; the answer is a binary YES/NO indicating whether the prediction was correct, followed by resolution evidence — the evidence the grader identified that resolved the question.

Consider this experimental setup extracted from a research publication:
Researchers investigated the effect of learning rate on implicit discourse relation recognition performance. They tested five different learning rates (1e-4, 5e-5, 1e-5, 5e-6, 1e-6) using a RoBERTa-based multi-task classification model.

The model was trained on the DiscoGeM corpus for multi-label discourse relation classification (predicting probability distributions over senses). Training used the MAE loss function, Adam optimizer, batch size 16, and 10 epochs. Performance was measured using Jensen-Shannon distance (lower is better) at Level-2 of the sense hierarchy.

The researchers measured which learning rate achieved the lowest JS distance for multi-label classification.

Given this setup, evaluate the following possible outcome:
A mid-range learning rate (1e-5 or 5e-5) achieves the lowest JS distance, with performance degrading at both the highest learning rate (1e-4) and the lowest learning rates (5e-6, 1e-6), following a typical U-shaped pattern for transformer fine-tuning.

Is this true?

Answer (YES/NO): YES